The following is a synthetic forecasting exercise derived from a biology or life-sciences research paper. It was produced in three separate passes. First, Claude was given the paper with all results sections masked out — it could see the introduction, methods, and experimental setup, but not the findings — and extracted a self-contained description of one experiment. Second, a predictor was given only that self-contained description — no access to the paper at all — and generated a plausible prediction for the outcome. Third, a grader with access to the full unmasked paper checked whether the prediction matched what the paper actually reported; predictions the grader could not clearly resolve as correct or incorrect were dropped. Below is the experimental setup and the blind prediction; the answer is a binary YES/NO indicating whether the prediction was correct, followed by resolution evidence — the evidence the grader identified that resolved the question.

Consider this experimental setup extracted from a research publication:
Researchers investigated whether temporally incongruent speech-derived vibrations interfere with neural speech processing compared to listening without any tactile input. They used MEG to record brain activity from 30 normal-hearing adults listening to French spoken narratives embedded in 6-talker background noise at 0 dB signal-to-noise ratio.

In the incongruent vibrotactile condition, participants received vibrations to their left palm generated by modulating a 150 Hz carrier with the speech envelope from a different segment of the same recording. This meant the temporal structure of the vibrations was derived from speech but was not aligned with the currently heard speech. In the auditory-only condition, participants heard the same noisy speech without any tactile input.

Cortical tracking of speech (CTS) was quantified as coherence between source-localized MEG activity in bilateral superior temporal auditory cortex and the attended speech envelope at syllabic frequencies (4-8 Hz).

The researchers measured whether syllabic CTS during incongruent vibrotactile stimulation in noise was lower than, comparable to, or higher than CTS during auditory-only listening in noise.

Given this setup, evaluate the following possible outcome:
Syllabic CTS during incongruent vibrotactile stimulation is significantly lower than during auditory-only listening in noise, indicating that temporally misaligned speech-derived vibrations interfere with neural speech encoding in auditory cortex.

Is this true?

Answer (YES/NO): NO